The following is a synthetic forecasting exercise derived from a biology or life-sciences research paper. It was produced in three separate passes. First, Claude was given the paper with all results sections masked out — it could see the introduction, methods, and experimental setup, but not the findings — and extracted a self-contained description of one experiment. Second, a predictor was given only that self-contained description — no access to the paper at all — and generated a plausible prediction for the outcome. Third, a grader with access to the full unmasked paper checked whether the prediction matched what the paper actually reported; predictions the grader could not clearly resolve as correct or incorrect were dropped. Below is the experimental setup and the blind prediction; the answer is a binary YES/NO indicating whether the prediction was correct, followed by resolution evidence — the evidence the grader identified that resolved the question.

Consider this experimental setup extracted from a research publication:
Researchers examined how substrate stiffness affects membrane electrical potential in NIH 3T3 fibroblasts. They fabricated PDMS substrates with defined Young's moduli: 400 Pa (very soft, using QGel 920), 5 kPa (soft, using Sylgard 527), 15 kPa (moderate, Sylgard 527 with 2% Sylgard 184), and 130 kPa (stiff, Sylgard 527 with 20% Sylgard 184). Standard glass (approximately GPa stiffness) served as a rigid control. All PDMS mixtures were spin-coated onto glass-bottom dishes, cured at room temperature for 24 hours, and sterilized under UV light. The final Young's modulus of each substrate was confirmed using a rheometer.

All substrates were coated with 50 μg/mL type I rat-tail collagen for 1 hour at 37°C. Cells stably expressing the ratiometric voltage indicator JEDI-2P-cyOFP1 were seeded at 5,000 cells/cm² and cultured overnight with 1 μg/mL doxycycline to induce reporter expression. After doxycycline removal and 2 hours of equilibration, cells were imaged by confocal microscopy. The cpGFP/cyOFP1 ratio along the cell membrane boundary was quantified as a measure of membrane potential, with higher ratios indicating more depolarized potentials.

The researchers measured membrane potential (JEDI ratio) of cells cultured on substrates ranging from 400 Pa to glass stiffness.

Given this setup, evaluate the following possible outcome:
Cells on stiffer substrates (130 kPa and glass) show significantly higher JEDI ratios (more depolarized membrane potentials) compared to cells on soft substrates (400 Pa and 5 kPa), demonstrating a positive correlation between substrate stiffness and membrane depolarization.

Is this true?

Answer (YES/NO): NO